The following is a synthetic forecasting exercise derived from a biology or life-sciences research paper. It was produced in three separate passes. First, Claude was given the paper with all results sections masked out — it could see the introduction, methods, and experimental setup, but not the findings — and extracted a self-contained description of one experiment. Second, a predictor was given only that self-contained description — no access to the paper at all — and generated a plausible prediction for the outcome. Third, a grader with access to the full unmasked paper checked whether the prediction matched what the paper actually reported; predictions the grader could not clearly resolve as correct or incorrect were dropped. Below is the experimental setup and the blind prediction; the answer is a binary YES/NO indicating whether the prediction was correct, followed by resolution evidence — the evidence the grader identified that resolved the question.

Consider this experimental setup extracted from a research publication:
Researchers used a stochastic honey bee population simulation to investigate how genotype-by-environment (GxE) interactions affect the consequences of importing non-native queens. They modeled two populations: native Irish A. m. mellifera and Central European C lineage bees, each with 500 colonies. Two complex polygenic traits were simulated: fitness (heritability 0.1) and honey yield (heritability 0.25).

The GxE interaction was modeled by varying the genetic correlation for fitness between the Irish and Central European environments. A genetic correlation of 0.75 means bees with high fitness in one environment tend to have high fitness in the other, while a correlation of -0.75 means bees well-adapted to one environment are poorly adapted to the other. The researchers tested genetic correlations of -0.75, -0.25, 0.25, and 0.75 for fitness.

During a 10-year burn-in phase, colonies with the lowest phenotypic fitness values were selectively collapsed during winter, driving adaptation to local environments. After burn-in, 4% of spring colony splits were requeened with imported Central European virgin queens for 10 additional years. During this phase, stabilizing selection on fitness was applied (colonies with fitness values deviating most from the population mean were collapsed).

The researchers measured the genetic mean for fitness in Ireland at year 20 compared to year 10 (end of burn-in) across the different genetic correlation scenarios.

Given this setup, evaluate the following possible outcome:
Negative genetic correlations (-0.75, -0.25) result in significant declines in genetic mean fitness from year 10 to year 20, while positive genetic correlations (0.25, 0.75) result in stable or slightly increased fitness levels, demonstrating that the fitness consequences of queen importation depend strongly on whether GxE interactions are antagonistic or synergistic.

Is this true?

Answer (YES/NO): NO